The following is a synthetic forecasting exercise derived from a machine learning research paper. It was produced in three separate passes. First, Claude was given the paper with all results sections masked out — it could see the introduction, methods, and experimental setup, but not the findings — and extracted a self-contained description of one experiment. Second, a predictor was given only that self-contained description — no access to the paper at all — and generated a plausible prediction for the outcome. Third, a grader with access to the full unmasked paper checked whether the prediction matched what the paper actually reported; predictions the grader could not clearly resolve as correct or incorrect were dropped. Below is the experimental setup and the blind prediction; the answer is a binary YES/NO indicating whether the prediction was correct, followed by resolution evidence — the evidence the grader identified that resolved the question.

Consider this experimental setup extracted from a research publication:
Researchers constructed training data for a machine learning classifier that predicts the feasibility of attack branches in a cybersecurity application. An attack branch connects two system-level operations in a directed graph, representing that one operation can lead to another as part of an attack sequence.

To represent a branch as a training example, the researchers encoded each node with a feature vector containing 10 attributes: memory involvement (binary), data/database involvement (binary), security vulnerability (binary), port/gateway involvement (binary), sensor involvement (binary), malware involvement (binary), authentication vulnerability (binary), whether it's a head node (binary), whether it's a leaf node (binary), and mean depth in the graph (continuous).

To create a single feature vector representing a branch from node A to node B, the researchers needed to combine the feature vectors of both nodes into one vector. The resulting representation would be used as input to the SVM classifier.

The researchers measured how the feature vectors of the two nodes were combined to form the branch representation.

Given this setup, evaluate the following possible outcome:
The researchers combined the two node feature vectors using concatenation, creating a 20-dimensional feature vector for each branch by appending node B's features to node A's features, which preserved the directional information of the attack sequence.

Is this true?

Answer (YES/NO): YES